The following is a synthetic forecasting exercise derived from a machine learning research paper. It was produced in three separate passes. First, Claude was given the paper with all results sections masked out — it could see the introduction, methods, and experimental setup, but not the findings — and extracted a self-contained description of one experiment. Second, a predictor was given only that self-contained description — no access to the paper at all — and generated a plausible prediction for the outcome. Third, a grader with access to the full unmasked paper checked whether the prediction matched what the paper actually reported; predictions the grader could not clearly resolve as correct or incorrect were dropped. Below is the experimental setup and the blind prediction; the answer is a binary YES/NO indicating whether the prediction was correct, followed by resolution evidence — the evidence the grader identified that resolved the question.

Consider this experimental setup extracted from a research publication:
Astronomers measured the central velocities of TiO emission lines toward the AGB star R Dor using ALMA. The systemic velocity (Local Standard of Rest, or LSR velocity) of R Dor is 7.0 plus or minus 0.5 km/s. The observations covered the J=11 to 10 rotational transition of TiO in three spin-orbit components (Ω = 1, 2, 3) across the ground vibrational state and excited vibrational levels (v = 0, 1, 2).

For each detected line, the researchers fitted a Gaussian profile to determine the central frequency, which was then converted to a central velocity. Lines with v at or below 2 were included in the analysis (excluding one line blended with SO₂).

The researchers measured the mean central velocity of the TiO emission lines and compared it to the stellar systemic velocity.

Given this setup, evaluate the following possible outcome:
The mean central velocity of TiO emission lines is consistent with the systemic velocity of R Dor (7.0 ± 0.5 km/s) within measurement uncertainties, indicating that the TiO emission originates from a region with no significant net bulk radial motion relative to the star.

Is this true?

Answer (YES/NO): NO